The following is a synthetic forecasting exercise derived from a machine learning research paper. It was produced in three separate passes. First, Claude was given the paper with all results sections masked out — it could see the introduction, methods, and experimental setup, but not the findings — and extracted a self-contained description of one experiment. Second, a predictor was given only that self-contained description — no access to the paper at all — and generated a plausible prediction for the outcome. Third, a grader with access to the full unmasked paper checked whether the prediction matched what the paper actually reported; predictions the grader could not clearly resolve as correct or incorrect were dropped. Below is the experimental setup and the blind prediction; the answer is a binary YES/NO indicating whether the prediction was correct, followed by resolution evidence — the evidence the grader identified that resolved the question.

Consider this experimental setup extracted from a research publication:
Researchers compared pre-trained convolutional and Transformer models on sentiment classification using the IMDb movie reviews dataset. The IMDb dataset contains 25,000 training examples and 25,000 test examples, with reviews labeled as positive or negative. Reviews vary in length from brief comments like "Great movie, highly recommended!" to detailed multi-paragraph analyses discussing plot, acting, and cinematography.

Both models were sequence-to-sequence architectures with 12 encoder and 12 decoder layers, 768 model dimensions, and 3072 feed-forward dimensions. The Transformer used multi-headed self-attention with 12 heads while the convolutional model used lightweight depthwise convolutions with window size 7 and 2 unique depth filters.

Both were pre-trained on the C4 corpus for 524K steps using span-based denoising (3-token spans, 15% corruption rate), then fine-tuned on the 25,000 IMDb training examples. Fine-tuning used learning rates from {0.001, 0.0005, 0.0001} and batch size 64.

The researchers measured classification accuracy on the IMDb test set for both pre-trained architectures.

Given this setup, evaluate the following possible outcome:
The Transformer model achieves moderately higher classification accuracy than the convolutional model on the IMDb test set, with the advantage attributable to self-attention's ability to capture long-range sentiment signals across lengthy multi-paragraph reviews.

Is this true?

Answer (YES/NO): NO